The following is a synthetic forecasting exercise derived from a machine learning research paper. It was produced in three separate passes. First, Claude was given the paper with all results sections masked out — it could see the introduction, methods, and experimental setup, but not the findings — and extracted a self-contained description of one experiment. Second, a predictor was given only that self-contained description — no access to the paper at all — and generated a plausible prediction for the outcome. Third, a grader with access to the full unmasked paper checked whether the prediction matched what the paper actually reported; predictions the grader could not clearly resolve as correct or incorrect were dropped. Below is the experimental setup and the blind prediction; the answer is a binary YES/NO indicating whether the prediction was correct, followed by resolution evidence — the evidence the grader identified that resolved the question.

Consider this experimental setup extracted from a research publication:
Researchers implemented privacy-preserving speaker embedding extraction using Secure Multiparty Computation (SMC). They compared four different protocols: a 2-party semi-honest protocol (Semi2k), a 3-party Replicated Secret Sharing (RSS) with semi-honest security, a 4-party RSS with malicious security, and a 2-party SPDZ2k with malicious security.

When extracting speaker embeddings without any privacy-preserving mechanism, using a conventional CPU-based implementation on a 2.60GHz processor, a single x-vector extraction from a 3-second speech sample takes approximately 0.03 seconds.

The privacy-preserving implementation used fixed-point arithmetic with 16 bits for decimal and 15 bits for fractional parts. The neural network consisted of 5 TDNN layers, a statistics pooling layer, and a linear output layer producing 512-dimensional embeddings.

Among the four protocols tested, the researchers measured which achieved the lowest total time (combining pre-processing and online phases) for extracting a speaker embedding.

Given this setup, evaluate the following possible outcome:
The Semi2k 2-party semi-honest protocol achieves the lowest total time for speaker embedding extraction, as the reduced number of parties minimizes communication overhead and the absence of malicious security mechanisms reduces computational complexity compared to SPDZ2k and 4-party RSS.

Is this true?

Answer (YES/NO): NO